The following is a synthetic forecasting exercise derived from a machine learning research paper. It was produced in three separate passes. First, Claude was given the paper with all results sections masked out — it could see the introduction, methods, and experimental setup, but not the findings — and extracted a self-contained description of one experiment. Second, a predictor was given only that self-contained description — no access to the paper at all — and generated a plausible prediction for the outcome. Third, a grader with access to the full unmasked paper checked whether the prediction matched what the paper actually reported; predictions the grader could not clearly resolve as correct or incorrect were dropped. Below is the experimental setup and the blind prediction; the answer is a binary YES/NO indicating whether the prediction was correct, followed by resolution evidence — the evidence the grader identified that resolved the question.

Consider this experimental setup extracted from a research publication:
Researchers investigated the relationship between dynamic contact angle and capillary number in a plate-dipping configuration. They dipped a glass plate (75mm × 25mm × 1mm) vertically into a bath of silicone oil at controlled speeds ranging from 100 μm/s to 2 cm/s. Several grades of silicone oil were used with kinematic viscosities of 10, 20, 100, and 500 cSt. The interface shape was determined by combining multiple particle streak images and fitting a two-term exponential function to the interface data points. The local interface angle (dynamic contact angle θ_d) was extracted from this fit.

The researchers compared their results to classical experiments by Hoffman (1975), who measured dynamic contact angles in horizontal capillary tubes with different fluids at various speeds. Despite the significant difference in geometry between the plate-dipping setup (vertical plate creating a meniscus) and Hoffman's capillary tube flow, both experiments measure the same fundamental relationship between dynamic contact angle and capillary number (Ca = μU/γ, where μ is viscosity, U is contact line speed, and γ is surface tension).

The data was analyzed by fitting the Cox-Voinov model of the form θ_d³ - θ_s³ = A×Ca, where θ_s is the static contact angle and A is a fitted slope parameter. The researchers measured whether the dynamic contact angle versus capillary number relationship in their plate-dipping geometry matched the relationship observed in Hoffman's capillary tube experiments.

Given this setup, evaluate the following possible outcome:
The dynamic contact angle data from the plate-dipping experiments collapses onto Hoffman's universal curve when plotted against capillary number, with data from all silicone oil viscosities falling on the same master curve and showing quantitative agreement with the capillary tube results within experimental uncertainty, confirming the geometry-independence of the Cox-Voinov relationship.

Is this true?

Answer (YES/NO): YES